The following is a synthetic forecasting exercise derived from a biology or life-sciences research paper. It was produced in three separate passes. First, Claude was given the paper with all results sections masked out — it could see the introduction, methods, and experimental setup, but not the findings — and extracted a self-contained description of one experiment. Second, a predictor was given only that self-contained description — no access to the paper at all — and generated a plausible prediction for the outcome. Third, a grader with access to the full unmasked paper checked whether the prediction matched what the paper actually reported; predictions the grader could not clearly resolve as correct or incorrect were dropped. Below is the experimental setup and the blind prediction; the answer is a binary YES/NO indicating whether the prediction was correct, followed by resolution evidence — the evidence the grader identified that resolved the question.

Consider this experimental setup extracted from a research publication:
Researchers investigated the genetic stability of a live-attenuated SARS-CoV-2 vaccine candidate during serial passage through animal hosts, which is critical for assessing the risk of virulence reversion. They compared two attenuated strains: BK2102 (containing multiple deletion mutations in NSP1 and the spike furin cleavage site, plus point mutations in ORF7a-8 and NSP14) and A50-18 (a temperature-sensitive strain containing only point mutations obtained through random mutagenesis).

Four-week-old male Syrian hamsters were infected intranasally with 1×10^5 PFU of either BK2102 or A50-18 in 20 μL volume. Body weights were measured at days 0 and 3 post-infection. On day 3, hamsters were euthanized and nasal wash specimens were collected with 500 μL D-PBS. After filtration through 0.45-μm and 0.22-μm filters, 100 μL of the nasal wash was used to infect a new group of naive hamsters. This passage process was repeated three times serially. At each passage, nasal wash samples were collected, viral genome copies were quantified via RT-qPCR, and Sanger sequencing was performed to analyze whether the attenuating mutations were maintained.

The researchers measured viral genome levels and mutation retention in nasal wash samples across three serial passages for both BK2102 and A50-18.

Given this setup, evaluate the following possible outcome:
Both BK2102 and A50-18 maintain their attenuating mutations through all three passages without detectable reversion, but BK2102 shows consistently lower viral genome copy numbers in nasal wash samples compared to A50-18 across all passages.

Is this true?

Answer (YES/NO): NO